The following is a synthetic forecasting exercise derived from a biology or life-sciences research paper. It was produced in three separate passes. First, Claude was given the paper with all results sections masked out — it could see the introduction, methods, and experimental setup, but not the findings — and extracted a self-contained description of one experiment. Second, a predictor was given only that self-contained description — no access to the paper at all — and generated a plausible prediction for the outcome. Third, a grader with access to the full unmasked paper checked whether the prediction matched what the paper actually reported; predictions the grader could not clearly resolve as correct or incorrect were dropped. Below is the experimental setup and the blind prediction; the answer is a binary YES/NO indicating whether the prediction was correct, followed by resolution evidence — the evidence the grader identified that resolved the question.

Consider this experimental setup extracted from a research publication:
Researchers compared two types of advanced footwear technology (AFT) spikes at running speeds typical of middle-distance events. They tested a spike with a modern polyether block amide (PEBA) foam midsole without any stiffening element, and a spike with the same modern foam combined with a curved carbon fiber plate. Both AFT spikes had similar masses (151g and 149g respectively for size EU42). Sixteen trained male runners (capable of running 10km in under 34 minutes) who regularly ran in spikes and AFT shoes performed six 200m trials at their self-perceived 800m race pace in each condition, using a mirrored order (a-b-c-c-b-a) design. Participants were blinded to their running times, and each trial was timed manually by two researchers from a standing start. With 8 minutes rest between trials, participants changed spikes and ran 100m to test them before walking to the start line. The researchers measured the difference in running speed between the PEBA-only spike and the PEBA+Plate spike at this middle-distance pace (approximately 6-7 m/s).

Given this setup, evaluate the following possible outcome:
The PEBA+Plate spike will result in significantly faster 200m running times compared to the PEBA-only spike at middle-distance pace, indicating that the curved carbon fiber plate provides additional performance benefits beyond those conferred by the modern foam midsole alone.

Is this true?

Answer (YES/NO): YES